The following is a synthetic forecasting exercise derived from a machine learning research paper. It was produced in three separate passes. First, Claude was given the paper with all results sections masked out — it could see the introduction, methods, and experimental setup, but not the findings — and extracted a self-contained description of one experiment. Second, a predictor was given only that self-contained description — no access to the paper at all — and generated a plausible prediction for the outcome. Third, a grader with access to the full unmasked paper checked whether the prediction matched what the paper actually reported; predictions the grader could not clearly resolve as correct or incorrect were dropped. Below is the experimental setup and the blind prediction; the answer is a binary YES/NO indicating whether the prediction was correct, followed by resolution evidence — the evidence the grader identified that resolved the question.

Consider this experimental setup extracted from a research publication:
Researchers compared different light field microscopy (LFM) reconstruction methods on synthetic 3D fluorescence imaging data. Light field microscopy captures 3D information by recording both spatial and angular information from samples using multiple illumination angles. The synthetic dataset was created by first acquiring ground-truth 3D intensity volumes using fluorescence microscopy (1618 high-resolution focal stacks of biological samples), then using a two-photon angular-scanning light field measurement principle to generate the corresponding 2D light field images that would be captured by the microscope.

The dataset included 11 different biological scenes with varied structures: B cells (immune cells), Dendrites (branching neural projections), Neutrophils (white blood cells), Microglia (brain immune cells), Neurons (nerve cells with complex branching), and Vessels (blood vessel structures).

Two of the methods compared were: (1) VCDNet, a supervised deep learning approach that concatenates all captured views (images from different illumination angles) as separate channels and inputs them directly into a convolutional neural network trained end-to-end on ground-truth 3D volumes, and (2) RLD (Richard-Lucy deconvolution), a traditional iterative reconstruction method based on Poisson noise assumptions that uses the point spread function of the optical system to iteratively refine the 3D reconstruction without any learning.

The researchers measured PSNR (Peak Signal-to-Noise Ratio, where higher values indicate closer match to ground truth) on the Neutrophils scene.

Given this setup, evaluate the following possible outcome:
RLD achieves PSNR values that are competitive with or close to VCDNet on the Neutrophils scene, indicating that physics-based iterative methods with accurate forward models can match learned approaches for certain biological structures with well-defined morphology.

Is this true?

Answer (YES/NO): NO